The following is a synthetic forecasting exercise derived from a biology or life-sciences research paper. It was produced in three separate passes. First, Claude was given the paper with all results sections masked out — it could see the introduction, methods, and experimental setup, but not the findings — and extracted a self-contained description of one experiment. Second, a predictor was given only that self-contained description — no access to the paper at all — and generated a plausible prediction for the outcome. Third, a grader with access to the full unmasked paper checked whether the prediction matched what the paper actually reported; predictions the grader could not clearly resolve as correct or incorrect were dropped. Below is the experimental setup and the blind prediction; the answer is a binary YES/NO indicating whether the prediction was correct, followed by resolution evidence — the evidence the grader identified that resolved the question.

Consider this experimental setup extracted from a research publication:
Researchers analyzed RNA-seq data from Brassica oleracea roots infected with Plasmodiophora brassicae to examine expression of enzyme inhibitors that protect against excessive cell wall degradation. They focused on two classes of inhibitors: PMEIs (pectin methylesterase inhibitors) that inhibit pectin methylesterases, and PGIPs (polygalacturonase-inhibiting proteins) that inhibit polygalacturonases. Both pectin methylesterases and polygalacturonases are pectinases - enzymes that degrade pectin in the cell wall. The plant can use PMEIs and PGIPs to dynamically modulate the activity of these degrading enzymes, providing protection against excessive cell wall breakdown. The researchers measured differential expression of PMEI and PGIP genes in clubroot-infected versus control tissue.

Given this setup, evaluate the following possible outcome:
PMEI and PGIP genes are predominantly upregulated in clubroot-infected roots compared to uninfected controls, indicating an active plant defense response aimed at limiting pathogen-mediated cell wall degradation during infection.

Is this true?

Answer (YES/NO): NO